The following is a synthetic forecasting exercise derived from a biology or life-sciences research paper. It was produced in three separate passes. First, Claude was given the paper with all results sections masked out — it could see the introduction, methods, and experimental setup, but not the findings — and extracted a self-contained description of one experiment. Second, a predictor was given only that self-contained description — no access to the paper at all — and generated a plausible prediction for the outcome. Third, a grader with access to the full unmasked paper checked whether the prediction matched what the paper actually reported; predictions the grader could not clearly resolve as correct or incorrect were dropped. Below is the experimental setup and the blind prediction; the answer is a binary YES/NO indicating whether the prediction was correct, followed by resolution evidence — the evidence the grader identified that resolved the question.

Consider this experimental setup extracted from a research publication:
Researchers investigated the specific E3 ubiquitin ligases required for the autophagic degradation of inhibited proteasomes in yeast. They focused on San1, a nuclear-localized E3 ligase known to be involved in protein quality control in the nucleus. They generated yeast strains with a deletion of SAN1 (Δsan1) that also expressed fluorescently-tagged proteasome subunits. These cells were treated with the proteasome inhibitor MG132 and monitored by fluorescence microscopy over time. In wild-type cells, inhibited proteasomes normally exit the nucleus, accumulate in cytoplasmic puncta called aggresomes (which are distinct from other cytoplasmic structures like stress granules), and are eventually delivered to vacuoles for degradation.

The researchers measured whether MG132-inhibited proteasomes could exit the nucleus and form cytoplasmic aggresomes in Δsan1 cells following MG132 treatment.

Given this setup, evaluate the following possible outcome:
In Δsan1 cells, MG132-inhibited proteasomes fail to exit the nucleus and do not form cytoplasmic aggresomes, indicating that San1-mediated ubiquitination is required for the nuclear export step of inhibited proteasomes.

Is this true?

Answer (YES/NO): YES